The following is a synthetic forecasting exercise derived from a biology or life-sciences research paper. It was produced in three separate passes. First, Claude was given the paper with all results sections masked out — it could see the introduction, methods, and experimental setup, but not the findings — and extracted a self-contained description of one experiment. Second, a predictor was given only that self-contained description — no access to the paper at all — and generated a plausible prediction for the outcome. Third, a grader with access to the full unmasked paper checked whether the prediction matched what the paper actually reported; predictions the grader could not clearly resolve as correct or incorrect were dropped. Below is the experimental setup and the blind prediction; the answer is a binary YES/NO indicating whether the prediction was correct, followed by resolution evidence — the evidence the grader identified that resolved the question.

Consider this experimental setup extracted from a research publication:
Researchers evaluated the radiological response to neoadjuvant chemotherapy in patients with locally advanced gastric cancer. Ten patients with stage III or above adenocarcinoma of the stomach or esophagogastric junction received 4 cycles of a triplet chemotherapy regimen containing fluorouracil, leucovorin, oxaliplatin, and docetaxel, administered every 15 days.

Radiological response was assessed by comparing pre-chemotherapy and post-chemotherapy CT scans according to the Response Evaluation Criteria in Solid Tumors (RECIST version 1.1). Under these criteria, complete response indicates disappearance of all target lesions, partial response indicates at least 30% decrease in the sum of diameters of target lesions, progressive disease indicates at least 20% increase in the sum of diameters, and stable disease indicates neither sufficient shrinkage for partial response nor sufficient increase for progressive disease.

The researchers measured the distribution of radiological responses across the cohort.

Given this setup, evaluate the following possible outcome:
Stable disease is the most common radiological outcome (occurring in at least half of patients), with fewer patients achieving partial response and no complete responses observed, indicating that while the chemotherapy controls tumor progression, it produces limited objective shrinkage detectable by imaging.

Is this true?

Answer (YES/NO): YES